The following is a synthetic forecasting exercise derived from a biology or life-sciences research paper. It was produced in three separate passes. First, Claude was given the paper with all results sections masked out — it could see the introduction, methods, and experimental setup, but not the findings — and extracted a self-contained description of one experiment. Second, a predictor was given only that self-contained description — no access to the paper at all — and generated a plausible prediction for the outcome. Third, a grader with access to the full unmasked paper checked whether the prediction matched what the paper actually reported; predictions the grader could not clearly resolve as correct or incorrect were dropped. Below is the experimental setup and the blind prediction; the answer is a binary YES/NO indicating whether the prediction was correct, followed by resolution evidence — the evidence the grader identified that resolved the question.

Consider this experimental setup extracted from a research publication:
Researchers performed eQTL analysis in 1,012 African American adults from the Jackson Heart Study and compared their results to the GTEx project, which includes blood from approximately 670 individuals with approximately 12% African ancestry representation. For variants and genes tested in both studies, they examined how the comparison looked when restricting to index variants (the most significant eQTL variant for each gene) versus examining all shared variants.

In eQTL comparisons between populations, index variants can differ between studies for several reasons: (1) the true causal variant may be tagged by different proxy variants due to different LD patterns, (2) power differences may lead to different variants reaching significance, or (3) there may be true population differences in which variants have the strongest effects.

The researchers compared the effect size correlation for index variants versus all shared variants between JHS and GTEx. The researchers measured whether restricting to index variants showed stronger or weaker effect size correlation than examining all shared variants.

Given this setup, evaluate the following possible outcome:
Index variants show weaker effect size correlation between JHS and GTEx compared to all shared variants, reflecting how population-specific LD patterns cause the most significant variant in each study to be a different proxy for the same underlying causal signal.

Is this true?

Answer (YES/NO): NO